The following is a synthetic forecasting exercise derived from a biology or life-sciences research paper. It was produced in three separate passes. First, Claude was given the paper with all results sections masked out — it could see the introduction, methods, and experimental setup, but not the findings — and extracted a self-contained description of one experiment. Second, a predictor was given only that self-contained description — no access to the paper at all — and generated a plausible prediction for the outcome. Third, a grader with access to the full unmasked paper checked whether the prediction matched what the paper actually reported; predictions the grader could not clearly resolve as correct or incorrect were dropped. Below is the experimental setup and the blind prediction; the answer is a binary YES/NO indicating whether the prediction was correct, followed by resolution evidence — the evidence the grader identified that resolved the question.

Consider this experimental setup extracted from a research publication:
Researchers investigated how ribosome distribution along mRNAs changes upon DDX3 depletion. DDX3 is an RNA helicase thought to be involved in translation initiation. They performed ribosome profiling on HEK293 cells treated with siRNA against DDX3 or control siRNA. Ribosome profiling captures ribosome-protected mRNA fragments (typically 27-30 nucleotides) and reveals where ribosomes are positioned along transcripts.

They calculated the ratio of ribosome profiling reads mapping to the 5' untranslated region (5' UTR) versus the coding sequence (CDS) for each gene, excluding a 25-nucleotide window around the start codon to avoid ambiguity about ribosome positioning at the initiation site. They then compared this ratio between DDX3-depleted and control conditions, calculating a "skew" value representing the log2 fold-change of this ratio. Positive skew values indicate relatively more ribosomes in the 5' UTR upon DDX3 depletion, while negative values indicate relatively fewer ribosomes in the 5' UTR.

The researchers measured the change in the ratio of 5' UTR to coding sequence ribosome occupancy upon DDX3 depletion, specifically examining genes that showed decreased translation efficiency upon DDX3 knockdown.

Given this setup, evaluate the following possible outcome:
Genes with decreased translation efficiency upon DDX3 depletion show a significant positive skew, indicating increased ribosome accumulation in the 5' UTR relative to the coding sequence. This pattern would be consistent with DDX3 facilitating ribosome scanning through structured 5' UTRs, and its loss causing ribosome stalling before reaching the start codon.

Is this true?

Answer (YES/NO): YES